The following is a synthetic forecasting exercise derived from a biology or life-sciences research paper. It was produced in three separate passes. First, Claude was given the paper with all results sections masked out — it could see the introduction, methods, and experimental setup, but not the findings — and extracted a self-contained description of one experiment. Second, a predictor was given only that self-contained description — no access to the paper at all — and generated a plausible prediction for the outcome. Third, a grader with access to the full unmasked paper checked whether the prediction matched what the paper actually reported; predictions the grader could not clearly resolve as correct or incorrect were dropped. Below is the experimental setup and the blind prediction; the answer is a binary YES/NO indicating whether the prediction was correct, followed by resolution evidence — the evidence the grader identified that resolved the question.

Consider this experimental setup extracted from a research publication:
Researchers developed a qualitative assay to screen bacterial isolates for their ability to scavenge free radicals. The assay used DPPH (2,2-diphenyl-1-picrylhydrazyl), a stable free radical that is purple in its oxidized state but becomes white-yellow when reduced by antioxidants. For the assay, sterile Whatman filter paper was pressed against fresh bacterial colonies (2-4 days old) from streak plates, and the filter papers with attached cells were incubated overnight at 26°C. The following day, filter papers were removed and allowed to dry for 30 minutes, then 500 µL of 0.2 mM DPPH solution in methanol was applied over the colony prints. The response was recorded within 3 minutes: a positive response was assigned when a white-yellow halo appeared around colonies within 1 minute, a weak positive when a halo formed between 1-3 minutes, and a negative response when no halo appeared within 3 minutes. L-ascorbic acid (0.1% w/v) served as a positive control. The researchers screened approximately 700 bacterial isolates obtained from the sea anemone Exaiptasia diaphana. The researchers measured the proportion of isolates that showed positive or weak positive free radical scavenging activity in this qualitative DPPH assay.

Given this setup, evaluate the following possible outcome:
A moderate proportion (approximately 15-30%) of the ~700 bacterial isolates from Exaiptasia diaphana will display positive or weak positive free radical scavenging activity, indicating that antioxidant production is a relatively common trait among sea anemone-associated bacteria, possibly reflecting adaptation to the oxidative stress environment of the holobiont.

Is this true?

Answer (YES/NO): NO